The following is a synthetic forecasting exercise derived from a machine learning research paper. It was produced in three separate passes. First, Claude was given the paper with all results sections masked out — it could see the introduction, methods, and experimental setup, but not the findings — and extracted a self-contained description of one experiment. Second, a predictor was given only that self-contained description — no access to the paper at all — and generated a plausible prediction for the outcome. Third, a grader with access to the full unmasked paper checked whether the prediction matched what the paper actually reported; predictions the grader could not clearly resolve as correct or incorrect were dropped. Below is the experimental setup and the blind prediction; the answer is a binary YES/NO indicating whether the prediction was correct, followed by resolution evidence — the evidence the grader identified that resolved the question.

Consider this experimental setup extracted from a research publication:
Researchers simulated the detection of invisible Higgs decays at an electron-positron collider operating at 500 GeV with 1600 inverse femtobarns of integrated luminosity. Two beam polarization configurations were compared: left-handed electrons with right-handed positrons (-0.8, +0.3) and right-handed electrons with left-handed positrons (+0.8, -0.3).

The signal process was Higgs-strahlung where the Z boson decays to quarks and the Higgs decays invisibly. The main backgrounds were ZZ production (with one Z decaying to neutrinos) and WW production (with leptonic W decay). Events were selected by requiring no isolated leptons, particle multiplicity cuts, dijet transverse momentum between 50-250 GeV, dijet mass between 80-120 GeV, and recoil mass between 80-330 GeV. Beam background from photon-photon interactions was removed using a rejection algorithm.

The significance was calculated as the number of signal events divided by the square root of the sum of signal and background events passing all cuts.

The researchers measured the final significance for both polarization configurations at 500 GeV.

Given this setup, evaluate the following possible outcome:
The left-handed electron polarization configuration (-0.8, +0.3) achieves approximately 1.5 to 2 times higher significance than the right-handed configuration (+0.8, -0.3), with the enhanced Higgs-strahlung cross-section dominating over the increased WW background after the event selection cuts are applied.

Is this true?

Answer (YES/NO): NO